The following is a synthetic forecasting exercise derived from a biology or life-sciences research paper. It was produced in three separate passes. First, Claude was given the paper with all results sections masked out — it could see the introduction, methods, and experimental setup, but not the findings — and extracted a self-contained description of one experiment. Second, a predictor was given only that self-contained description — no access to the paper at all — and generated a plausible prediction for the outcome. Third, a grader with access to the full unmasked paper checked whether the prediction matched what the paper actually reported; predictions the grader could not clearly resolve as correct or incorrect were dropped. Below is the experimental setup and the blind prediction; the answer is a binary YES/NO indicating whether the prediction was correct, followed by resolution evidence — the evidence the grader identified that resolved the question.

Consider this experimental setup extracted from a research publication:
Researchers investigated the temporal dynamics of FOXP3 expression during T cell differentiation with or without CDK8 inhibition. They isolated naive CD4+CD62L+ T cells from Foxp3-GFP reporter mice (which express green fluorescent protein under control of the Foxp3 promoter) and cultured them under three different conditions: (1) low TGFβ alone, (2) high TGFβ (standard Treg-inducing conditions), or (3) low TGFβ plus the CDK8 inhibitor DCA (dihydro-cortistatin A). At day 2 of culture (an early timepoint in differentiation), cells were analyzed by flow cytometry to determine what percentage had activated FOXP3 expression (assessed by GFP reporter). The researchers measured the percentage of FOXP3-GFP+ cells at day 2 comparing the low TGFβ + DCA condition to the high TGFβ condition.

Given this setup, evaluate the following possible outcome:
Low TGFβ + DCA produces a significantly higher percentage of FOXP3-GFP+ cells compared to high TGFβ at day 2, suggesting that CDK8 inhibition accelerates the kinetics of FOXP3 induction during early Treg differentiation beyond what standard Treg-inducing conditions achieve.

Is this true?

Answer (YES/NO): YES